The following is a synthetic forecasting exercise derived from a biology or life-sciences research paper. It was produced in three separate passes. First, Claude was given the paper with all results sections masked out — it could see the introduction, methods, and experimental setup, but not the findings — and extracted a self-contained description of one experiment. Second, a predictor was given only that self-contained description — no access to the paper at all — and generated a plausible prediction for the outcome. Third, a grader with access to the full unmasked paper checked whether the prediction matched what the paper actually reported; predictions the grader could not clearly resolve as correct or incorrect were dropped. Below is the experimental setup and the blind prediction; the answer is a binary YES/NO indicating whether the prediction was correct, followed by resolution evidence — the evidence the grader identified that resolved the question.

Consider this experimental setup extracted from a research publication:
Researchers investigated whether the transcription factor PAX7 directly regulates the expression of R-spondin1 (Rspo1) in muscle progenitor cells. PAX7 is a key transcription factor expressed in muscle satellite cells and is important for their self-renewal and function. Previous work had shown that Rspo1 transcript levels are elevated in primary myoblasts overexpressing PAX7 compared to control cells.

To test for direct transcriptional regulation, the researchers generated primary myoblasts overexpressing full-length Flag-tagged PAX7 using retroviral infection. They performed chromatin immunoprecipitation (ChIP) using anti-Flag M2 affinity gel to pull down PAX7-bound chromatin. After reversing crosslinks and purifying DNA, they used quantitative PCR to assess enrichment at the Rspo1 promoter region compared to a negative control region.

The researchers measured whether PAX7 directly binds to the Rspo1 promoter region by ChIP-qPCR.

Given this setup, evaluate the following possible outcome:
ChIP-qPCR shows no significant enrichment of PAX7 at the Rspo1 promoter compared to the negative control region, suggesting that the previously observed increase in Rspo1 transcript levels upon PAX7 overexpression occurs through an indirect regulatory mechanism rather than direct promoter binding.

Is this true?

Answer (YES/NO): NO